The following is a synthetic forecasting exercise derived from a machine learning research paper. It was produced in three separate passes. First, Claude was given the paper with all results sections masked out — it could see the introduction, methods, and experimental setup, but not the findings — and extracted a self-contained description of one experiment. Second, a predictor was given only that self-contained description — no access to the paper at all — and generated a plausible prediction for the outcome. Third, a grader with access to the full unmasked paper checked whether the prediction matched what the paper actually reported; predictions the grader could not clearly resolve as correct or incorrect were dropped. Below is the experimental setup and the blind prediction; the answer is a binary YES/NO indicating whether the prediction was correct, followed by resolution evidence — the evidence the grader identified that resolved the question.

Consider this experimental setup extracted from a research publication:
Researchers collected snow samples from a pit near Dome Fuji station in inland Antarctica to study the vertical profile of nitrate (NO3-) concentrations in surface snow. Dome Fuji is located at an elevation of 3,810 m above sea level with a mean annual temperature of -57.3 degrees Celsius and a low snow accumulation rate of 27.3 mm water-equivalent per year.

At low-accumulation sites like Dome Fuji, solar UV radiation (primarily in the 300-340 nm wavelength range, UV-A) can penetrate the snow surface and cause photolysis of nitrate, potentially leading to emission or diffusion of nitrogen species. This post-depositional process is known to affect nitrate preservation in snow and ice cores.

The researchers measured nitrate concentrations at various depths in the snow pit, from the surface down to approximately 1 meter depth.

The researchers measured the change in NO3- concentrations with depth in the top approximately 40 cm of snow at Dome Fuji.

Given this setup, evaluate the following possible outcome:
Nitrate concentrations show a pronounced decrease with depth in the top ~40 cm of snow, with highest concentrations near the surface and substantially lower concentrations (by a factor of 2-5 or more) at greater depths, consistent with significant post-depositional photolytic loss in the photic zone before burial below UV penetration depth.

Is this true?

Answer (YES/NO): YES